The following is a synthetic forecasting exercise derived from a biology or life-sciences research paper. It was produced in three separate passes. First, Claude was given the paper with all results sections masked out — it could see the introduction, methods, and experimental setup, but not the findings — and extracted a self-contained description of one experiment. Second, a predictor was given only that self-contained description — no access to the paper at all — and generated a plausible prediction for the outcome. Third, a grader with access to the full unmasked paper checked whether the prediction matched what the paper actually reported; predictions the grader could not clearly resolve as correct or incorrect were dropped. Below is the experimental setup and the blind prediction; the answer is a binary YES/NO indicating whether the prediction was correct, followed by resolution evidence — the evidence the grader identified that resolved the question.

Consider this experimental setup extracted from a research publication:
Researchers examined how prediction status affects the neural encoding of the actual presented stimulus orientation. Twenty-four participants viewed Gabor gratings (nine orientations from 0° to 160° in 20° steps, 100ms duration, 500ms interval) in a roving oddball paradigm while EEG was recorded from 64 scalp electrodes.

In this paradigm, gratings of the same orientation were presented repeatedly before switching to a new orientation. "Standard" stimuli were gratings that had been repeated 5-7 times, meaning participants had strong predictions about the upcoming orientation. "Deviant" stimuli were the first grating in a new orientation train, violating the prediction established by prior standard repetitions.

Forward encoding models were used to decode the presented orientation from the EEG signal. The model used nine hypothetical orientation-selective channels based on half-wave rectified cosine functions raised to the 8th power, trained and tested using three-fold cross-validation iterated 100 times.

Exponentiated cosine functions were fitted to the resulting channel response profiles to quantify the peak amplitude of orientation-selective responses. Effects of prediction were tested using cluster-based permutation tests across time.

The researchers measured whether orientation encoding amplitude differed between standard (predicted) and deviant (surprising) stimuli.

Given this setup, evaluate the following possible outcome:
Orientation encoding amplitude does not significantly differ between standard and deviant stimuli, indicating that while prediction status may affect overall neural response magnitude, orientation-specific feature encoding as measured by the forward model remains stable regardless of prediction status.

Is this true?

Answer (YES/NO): NO